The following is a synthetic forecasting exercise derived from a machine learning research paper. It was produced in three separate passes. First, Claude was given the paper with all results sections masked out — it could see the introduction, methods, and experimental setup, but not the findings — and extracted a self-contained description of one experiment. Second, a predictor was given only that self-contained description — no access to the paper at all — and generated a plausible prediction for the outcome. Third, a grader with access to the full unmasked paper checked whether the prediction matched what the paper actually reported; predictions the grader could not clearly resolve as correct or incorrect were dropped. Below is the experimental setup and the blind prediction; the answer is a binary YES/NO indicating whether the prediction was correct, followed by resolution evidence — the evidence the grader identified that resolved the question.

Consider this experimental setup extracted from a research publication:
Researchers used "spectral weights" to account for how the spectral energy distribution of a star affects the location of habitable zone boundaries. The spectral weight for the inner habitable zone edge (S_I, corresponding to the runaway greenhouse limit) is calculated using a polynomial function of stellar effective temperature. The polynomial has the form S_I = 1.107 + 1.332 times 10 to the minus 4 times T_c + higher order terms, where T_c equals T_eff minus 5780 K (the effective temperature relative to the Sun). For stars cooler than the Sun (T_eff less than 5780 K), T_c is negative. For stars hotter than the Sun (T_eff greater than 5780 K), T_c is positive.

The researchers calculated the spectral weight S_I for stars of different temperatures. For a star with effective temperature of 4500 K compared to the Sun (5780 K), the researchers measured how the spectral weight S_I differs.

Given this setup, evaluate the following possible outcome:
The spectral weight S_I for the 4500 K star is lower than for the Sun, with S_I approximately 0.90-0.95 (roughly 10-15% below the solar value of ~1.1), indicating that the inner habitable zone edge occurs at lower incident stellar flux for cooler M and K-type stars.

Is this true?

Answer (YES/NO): NO